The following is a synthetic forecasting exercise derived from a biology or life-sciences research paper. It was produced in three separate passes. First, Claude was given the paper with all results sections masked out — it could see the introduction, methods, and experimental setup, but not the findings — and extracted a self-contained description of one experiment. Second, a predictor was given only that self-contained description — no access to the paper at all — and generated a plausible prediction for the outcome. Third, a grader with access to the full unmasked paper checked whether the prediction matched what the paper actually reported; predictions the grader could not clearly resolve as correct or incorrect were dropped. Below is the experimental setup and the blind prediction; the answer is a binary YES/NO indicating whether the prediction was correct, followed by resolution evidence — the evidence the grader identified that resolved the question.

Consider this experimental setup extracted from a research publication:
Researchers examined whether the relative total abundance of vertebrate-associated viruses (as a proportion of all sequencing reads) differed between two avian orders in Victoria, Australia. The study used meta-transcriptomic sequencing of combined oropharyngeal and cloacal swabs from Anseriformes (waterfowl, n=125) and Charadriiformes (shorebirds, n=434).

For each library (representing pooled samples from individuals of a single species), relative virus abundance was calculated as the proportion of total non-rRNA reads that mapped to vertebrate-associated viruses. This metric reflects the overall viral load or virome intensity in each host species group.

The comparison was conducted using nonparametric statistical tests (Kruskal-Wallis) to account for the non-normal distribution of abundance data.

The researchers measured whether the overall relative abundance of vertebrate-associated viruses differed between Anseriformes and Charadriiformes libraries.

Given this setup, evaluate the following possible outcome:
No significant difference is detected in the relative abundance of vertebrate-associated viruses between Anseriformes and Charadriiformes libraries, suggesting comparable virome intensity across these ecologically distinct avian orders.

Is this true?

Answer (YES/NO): YES